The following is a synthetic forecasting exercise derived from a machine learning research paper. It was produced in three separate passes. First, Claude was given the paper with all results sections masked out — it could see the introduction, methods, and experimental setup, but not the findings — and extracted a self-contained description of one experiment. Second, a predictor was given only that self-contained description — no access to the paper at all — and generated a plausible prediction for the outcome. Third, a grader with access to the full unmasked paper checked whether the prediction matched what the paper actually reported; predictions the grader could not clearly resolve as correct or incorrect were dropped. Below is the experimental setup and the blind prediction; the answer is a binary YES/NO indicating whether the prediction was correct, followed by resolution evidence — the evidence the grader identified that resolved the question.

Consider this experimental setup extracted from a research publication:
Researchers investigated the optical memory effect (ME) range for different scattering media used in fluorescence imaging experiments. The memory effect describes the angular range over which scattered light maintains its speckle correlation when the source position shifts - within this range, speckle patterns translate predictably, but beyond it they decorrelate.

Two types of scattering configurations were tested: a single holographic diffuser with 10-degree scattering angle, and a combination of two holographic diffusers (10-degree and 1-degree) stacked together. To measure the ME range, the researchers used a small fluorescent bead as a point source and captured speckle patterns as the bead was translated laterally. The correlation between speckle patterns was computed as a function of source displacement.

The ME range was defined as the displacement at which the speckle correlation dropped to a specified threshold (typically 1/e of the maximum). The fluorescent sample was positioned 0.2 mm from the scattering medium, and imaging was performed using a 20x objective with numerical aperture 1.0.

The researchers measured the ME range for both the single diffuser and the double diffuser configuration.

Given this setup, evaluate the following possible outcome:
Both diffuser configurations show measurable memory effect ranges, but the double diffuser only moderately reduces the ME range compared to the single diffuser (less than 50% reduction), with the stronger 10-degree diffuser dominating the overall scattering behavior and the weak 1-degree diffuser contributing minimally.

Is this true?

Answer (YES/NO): NO